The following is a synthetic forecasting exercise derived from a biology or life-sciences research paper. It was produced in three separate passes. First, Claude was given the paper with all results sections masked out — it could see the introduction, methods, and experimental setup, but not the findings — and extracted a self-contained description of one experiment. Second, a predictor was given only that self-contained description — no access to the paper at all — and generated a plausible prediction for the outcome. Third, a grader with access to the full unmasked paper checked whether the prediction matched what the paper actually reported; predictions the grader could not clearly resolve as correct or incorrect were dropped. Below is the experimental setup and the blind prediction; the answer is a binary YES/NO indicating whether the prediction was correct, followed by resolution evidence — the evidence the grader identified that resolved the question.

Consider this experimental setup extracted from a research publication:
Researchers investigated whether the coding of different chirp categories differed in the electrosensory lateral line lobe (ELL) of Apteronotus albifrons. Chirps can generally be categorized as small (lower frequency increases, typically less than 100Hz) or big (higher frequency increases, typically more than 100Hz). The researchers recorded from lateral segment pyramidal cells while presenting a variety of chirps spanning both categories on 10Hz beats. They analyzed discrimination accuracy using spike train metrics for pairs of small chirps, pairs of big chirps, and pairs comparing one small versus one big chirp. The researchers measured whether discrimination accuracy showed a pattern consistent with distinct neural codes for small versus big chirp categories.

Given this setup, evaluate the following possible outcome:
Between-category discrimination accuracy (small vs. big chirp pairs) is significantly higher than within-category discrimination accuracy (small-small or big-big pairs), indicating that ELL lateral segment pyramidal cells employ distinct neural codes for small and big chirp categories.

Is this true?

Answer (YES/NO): NO